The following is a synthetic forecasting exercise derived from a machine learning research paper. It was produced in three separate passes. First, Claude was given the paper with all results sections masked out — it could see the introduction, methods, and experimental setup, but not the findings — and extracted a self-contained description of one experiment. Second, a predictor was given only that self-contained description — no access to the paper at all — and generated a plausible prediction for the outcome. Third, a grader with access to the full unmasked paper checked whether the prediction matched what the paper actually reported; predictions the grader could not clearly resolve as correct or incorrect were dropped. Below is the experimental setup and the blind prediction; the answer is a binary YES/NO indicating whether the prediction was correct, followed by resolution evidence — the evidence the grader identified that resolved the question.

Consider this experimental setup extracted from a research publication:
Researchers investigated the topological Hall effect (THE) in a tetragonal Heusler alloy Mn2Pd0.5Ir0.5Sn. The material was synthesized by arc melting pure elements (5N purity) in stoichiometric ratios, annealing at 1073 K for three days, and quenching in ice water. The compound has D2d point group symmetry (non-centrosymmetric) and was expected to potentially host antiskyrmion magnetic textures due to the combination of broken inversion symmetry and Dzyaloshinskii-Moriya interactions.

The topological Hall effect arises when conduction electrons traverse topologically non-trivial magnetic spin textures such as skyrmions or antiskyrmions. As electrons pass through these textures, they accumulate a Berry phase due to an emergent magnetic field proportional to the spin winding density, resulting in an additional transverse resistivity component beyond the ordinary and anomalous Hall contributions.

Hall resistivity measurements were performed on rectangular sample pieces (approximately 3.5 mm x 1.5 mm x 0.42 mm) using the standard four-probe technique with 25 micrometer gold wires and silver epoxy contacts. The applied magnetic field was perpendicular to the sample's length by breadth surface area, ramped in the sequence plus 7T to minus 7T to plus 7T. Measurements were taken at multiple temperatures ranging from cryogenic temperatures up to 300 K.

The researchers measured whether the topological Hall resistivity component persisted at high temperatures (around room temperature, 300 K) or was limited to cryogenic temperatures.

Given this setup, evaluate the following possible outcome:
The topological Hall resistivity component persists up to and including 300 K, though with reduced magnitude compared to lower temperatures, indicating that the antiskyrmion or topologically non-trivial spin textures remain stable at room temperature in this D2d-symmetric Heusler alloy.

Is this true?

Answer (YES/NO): YES